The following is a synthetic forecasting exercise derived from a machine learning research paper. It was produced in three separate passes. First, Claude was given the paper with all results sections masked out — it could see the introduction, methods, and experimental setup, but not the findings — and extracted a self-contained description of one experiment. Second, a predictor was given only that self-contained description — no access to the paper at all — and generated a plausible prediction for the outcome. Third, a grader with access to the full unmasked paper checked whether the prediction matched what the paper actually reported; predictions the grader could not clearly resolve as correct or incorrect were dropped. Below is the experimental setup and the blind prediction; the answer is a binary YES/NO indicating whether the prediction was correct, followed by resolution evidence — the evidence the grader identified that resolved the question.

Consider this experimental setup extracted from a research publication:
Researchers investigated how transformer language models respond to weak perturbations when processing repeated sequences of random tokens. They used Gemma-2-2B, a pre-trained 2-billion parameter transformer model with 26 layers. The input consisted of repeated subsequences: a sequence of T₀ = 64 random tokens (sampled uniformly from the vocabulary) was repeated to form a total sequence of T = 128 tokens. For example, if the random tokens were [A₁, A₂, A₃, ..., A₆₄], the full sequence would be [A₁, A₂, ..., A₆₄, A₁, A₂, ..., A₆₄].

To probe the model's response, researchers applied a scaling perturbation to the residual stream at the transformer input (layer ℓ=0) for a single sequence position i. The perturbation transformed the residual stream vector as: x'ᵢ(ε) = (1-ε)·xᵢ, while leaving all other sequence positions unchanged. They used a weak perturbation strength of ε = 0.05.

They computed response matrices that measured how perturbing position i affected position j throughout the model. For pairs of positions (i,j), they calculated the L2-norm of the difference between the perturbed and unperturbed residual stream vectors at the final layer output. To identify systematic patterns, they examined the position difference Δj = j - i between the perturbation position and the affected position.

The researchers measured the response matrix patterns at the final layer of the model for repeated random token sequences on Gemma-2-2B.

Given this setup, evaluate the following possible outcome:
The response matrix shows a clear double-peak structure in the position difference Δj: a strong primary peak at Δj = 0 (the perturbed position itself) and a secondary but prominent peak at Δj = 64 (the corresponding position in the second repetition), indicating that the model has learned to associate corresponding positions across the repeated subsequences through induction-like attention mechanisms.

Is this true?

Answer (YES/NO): NO